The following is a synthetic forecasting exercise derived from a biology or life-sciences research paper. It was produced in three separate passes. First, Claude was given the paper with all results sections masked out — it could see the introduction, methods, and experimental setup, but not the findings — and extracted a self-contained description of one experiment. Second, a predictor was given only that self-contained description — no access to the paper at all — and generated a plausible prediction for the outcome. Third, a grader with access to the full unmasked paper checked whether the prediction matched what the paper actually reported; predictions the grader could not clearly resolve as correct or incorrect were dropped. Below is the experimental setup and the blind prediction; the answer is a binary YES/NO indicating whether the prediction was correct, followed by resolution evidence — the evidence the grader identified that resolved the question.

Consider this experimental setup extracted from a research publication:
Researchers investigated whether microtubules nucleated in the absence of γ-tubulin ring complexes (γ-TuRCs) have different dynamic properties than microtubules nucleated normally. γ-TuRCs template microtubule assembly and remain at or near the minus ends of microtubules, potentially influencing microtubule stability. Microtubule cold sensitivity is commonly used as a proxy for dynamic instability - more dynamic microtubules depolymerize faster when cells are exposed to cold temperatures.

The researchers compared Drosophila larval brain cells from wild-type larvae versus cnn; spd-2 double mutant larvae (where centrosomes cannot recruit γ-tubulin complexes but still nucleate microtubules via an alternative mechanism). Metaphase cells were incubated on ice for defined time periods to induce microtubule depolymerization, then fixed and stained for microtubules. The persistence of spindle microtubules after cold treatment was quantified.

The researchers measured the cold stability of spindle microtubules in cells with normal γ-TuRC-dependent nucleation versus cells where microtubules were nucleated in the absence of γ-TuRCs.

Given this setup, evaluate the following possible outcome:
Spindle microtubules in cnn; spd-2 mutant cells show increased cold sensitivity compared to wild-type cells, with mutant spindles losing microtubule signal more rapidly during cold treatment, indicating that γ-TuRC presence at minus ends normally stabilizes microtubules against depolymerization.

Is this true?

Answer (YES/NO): NO